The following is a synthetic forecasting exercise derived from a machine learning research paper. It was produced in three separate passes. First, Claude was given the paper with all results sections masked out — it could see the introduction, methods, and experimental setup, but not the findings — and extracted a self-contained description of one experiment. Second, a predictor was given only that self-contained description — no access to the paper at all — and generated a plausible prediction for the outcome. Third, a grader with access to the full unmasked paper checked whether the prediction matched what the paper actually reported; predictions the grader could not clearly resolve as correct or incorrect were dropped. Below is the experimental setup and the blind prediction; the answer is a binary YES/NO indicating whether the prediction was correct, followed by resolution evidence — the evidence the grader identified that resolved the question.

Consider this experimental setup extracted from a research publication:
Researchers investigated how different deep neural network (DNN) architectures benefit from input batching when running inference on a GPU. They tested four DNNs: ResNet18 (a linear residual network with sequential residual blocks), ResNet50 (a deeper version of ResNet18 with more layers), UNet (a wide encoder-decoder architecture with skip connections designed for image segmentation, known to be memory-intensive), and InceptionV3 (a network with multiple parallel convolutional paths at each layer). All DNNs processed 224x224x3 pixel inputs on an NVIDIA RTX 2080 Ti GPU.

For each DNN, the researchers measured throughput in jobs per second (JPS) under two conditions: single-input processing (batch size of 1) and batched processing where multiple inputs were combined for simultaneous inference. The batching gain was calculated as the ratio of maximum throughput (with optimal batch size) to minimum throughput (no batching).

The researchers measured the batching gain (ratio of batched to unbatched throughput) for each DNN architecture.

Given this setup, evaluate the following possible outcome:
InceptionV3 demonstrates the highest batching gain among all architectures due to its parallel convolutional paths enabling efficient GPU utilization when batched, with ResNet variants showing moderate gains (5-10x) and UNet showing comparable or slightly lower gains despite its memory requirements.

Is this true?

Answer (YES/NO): NO